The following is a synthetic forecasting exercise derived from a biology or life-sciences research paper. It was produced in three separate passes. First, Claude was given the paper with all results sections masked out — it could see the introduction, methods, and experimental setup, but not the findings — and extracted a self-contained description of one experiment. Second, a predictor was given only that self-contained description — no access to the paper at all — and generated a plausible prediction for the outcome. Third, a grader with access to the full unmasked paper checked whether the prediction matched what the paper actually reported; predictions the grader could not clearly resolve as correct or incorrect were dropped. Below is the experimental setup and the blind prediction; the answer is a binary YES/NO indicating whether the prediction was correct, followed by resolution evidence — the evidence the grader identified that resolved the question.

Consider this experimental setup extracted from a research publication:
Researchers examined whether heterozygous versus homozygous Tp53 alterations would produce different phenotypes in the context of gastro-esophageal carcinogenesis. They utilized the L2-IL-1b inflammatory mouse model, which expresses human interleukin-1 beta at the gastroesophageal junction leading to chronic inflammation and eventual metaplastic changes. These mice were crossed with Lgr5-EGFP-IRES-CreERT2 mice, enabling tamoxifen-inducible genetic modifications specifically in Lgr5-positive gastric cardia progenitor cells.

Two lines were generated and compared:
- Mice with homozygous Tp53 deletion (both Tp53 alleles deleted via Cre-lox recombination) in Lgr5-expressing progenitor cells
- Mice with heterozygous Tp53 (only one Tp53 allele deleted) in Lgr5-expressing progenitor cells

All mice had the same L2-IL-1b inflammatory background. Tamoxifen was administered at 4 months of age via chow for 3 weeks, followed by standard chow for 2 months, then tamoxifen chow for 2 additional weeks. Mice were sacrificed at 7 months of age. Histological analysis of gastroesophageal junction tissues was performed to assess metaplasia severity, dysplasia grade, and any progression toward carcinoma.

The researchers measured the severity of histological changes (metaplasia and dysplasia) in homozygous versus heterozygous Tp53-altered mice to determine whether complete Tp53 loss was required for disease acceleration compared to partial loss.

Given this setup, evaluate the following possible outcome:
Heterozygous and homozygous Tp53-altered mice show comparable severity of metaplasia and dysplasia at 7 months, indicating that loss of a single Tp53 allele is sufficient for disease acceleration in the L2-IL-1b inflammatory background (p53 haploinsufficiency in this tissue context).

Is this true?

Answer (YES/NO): YES